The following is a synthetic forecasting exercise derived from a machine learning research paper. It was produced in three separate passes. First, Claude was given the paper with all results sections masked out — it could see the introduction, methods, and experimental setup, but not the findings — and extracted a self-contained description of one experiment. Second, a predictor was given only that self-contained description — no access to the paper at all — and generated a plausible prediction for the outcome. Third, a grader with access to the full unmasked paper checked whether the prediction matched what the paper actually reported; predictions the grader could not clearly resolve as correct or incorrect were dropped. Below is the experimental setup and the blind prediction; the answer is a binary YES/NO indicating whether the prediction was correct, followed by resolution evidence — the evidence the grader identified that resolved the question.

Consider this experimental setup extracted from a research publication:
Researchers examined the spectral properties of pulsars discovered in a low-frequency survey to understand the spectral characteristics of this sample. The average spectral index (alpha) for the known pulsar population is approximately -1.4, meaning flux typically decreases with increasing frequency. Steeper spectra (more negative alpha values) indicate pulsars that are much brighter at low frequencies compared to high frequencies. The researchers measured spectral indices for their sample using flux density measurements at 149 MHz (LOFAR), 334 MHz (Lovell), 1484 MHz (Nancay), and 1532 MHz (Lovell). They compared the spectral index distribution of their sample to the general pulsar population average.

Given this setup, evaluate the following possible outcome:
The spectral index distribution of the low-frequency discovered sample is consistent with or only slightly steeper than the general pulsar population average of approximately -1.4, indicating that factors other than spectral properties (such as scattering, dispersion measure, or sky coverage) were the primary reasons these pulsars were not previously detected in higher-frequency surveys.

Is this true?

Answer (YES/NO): NO